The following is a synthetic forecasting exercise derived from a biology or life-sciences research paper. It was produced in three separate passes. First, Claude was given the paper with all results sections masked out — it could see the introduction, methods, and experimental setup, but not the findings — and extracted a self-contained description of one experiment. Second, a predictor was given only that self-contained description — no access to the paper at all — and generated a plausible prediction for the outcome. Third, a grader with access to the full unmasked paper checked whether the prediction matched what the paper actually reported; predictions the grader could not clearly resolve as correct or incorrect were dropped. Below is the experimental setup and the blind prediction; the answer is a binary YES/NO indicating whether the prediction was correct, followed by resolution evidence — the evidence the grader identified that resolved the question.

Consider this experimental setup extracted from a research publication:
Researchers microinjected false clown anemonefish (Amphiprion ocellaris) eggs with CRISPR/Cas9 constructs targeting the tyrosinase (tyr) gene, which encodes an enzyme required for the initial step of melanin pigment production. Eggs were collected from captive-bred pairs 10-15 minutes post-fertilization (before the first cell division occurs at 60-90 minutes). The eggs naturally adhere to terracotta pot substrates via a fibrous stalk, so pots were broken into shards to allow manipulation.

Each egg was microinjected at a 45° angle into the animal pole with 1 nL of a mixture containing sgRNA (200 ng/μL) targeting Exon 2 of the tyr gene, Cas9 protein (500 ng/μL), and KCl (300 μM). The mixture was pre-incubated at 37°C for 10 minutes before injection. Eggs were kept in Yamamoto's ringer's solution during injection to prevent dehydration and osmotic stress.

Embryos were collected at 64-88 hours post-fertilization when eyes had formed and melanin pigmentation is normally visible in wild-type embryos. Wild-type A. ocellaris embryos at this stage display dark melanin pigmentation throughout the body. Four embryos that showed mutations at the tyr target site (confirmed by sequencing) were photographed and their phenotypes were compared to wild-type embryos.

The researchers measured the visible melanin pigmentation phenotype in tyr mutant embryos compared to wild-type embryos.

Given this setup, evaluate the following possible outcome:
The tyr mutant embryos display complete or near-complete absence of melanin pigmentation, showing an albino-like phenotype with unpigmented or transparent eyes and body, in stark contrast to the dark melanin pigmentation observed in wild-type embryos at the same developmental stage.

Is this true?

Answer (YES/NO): NO